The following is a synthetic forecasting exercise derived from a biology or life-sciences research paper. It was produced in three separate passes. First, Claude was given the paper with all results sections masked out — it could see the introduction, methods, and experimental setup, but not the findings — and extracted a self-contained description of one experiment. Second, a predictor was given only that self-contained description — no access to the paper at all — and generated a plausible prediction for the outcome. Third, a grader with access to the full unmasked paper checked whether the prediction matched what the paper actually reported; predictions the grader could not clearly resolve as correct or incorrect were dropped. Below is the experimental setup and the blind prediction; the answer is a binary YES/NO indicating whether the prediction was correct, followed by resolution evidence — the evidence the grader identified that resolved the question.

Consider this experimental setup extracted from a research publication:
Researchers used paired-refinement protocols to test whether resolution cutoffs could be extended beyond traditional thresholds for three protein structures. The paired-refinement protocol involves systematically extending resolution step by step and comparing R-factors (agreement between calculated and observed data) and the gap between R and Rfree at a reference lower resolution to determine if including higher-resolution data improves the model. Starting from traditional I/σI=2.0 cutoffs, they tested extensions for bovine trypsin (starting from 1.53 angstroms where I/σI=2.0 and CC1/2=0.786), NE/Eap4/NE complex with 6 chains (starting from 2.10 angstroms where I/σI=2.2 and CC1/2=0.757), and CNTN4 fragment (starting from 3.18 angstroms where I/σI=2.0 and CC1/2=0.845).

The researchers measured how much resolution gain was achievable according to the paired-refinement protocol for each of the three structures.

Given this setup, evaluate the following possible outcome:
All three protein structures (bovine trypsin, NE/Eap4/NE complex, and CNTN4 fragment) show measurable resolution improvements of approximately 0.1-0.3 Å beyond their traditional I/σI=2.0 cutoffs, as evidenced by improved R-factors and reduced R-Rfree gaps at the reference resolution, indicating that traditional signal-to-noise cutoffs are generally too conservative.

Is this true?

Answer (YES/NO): NO